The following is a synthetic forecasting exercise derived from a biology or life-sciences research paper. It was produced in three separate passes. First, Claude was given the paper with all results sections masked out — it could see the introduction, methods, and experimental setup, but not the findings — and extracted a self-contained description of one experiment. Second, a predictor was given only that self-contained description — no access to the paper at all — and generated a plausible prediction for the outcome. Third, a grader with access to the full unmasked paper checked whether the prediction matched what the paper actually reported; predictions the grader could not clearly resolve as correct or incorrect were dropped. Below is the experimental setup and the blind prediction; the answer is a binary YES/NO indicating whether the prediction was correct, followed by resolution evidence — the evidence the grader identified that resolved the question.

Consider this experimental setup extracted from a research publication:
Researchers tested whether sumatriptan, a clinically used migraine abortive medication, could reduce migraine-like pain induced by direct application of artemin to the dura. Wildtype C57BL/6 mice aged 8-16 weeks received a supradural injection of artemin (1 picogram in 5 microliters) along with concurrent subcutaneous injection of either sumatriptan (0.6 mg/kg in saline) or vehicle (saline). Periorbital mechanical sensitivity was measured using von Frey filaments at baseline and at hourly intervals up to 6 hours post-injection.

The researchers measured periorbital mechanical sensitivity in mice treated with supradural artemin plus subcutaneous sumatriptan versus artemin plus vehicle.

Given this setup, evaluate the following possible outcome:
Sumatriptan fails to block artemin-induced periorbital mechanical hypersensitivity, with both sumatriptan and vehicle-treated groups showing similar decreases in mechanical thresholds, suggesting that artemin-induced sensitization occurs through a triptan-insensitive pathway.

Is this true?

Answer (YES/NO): NO